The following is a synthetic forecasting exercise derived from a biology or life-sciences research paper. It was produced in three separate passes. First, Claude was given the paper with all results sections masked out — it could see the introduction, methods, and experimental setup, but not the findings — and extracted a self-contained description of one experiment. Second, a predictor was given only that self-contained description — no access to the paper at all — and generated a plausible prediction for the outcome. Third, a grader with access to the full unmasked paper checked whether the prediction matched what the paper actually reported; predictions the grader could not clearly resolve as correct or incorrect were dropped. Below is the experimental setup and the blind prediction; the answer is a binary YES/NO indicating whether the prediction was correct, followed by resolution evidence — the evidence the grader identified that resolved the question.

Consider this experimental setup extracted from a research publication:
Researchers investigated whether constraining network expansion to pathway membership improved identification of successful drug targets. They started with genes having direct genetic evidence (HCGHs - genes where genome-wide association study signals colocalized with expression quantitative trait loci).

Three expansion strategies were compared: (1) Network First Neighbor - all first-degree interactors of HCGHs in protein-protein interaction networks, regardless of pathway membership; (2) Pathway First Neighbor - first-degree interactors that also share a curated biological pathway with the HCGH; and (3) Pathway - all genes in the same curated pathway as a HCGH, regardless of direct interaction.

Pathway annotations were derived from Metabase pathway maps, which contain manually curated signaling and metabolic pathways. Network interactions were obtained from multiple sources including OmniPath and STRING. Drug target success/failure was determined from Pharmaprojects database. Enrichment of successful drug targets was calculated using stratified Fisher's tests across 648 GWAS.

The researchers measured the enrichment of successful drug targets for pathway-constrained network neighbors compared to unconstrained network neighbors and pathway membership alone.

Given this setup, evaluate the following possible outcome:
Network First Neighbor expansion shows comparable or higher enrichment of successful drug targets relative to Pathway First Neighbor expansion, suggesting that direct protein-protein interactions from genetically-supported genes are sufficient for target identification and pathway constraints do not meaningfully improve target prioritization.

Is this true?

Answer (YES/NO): NO